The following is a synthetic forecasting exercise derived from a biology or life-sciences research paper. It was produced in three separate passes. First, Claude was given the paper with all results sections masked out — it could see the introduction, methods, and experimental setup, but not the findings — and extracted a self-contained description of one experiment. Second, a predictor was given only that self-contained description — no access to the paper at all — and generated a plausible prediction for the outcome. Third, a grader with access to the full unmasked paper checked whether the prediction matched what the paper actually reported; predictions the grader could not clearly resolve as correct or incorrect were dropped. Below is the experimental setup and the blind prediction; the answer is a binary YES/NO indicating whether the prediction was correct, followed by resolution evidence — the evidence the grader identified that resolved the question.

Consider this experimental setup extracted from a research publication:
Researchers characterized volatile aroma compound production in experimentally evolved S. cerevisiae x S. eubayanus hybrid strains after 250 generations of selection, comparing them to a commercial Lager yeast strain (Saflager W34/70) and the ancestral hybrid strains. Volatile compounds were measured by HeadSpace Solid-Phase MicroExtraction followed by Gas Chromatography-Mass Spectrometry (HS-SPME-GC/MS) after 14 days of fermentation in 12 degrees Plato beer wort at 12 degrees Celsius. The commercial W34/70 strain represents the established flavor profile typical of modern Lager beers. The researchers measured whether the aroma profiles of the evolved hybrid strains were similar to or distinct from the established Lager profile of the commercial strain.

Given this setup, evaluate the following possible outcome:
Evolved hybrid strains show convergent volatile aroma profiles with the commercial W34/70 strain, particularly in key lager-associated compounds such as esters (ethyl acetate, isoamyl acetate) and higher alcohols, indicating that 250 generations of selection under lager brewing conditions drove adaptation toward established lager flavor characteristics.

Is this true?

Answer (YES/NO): NO